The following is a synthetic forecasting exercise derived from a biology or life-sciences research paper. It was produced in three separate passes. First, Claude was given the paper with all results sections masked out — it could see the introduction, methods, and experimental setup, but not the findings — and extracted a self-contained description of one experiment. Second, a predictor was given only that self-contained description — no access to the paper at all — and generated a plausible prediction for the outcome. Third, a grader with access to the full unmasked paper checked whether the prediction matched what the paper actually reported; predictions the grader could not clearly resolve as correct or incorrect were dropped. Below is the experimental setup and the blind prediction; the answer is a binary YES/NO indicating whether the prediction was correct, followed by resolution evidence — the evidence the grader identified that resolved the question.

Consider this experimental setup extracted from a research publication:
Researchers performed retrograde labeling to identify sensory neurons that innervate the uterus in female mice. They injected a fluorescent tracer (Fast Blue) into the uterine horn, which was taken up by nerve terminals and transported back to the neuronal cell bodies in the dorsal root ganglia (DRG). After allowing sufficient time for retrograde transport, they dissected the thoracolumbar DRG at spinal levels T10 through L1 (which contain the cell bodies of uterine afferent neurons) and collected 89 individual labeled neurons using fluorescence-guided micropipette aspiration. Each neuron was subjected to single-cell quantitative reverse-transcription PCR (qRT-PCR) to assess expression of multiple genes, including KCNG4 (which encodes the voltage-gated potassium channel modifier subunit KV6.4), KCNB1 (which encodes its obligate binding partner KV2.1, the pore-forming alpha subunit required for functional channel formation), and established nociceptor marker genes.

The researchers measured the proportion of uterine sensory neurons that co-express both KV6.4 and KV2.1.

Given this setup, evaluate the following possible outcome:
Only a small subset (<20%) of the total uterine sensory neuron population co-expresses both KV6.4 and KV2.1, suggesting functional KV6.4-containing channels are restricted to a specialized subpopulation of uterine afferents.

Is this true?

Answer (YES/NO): NO